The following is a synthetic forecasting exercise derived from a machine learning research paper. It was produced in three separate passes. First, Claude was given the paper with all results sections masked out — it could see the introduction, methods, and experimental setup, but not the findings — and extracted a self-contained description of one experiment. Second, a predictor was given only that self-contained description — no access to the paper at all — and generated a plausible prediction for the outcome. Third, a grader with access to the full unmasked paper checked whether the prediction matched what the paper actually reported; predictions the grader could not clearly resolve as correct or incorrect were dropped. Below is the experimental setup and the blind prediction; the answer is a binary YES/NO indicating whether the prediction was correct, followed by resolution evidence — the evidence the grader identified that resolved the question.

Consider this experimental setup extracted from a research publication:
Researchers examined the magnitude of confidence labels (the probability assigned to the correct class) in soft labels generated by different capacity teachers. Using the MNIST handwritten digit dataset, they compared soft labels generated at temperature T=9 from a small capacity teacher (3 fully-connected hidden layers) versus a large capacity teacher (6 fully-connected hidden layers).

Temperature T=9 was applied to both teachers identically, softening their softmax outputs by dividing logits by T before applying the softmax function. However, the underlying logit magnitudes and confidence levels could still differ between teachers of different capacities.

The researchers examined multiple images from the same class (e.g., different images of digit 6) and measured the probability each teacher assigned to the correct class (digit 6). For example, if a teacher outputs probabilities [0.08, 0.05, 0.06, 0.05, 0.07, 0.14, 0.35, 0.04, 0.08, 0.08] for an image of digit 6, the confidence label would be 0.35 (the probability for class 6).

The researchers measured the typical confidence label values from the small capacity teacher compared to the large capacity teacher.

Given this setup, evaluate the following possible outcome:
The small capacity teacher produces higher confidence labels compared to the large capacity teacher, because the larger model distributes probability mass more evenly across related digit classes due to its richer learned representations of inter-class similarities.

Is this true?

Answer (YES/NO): NO